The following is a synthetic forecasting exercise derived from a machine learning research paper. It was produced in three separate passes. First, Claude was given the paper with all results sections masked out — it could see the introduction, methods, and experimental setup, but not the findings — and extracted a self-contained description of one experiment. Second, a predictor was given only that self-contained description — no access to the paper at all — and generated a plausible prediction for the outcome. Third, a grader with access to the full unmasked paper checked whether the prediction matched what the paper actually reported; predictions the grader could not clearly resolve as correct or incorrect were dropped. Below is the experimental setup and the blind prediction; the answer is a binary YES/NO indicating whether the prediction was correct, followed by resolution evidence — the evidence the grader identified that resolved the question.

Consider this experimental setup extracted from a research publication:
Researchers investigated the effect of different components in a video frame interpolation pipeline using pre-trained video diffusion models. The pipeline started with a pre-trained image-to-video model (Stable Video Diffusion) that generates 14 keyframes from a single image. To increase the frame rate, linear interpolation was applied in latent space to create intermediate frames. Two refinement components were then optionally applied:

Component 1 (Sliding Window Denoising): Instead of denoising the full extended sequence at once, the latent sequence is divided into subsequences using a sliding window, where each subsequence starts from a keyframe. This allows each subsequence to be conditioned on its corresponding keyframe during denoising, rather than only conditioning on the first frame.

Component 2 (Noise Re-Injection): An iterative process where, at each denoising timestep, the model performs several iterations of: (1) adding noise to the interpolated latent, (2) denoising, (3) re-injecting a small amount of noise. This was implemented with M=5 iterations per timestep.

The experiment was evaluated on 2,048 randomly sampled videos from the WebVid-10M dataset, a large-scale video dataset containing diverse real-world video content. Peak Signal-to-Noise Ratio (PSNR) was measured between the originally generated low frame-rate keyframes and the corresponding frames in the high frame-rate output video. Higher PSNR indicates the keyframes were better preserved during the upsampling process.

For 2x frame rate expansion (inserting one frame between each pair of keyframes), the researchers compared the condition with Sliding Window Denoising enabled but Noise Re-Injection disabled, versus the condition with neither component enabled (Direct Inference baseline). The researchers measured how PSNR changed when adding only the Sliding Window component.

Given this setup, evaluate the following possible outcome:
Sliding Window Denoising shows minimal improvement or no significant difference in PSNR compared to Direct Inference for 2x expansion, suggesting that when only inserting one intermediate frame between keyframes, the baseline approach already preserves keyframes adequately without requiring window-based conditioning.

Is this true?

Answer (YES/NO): NO